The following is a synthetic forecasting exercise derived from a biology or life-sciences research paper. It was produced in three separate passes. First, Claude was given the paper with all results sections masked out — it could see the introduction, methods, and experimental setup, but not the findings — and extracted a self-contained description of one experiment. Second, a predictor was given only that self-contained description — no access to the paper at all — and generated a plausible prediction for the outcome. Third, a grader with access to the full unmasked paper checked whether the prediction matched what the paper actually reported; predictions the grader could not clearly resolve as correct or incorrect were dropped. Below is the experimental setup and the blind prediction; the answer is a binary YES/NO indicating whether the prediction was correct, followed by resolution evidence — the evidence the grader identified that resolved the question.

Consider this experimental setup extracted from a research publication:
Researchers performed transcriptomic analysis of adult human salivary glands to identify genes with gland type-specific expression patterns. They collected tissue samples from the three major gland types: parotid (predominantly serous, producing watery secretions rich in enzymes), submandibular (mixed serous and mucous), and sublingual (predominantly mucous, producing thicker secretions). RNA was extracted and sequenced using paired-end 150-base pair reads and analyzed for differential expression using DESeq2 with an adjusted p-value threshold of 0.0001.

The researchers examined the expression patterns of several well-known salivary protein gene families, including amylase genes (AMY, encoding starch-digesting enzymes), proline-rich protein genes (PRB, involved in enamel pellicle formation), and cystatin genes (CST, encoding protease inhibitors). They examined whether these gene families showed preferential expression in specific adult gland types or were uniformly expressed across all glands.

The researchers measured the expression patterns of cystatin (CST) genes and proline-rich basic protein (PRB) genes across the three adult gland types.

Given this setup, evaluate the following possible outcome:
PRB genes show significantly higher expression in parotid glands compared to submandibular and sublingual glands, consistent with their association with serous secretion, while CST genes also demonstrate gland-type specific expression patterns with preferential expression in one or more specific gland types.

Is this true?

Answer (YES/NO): YES